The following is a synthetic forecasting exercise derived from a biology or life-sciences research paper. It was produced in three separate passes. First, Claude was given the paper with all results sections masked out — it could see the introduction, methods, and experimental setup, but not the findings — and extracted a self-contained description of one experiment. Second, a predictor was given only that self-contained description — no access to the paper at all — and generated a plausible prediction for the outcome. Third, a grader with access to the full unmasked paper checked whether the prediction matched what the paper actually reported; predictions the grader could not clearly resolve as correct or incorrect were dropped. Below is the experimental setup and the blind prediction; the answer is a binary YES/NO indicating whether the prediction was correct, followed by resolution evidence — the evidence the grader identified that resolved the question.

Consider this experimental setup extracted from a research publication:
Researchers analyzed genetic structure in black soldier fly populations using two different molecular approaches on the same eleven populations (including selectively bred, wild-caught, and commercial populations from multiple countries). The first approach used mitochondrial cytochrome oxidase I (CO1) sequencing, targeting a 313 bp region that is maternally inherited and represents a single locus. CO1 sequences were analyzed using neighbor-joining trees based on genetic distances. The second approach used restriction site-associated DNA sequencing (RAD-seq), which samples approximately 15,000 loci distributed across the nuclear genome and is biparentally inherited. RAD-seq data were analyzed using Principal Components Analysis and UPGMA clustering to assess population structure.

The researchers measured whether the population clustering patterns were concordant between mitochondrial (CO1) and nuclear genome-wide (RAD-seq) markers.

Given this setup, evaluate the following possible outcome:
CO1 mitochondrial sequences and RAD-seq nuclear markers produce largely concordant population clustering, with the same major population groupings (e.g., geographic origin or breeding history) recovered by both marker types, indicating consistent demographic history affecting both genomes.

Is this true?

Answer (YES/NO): NO